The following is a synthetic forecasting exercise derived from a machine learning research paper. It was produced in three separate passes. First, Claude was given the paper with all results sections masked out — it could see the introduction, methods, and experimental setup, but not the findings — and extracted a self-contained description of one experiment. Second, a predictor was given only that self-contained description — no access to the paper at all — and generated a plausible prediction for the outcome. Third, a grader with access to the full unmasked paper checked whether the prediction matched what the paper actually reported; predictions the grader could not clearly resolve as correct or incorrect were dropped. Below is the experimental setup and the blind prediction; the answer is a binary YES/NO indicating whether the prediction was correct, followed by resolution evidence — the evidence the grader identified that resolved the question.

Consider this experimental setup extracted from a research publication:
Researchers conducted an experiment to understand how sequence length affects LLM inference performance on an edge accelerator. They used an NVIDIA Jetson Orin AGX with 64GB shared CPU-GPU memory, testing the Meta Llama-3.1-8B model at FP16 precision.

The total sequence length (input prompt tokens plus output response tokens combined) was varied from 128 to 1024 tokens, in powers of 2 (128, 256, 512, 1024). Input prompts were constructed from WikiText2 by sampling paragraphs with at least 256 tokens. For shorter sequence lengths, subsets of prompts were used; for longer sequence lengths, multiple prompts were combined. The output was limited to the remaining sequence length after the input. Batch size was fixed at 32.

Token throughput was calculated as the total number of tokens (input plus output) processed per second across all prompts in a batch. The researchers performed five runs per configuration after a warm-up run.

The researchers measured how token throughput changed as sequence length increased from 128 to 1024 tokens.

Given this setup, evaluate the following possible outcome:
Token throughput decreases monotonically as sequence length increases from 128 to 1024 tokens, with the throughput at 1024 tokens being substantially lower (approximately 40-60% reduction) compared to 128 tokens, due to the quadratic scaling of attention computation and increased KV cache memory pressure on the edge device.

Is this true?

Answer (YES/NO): YES